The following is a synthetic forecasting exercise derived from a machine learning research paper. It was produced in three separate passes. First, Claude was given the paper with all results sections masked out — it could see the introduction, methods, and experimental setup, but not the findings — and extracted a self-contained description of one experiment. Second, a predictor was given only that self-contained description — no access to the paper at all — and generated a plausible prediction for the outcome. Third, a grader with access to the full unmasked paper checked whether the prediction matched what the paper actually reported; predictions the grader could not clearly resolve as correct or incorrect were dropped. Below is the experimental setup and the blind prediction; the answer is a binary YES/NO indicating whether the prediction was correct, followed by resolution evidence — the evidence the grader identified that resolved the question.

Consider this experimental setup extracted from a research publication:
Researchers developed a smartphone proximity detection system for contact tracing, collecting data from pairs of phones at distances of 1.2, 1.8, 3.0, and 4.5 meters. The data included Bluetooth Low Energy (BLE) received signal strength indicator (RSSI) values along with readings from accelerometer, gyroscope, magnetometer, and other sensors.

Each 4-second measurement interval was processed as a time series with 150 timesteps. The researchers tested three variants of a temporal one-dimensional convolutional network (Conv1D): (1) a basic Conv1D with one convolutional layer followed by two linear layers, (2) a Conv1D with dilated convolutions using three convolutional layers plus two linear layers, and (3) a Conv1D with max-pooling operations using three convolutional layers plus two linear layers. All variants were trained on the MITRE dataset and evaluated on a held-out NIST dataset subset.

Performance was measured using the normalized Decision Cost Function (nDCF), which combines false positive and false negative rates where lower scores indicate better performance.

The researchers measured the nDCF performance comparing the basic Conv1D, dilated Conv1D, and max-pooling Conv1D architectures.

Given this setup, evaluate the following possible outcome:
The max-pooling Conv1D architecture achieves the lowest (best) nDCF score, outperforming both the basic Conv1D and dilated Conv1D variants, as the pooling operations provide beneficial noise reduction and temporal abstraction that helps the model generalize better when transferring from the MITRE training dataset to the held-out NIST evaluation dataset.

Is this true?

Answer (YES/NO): NO